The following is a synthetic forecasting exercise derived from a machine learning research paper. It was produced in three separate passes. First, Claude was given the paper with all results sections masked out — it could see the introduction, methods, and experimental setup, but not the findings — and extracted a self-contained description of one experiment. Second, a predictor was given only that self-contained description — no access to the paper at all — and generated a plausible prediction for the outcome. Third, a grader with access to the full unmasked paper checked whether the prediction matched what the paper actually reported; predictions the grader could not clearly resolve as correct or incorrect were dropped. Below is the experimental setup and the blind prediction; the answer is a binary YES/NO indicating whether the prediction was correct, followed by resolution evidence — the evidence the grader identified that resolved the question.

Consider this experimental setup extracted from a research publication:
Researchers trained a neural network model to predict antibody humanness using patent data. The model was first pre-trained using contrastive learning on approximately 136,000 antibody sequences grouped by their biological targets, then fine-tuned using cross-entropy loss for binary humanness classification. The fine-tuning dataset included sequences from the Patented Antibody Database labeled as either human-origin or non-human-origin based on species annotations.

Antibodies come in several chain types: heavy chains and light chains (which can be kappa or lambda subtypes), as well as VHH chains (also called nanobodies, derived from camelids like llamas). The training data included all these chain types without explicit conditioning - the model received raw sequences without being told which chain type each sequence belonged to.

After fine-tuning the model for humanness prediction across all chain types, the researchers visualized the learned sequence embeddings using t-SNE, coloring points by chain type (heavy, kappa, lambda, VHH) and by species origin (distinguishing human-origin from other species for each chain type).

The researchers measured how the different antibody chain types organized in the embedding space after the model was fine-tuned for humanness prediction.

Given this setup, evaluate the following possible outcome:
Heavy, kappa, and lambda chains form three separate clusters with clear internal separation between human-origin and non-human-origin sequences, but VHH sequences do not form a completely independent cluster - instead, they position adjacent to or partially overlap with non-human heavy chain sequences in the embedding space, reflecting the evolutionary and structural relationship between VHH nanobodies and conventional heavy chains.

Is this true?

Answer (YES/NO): NO